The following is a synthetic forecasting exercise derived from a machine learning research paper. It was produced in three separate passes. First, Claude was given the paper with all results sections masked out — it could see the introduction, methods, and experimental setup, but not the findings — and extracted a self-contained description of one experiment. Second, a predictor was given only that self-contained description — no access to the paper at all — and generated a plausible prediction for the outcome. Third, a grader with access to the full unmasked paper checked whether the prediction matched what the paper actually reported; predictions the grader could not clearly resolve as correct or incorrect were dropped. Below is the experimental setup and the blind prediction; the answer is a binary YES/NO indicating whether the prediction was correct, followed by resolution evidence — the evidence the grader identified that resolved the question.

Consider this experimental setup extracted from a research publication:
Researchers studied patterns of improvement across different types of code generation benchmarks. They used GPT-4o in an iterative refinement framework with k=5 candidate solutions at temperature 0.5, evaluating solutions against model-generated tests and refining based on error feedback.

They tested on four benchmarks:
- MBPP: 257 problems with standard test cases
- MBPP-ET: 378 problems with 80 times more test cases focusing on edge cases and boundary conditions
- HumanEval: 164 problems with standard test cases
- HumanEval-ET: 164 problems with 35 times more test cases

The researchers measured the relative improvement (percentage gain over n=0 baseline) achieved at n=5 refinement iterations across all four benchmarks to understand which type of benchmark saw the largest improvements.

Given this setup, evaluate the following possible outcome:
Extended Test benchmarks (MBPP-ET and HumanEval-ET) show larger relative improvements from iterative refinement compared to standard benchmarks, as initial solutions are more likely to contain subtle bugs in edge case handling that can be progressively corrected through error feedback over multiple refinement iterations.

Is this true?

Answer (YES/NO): NO